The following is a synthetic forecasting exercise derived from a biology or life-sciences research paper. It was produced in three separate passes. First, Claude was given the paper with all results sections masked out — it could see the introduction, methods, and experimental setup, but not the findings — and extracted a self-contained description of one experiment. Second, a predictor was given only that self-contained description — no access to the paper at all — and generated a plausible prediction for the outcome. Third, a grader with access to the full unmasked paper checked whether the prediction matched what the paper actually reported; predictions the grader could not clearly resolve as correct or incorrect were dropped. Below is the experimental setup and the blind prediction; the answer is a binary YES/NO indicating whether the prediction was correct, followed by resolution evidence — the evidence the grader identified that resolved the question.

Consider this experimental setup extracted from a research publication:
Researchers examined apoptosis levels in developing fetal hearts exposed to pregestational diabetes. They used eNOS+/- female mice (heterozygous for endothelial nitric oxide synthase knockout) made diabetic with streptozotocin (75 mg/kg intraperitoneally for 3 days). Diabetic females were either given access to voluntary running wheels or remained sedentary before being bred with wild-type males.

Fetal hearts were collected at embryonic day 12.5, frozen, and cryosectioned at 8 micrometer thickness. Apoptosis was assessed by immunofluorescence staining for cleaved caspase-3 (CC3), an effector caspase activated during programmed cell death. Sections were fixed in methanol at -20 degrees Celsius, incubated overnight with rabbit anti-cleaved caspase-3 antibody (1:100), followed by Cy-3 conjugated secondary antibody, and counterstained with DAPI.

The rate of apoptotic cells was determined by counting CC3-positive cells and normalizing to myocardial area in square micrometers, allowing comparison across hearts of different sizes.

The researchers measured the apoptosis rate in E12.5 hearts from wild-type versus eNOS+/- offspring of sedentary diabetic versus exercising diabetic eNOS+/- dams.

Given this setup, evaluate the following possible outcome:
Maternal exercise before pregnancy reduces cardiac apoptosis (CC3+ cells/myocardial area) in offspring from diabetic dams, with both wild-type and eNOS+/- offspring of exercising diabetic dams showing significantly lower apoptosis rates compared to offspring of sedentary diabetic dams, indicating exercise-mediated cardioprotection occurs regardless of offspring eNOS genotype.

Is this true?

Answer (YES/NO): NO